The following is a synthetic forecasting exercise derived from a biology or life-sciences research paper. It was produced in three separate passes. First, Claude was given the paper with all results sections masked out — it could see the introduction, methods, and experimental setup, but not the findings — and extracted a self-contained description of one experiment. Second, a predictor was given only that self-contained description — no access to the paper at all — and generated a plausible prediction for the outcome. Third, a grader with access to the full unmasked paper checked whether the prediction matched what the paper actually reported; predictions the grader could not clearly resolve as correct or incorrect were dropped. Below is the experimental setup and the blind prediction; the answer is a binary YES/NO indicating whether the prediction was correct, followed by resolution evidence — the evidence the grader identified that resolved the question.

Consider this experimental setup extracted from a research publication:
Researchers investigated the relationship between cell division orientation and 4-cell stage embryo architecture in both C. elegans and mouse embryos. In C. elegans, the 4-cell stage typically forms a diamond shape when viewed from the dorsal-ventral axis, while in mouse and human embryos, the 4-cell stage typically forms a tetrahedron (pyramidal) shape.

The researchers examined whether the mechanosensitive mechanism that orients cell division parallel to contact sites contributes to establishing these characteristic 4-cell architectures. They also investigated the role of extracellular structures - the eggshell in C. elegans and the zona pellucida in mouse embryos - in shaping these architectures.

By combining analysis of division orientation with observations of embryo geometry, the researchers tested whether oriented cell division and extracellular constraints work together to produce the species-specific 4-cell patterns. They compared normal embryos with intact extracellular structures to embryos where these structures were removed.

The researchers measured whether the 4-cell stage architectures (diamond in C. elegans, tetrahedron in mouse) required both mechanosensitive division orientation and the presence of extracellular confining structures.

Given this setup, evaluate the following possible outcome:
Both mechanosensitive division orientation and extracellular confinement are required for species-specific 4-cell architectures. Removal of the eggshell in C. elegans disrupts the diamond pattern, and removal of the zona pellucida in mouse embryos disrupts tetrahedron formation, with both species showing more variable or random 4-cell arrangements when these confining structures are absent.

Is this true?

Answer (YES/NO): YES